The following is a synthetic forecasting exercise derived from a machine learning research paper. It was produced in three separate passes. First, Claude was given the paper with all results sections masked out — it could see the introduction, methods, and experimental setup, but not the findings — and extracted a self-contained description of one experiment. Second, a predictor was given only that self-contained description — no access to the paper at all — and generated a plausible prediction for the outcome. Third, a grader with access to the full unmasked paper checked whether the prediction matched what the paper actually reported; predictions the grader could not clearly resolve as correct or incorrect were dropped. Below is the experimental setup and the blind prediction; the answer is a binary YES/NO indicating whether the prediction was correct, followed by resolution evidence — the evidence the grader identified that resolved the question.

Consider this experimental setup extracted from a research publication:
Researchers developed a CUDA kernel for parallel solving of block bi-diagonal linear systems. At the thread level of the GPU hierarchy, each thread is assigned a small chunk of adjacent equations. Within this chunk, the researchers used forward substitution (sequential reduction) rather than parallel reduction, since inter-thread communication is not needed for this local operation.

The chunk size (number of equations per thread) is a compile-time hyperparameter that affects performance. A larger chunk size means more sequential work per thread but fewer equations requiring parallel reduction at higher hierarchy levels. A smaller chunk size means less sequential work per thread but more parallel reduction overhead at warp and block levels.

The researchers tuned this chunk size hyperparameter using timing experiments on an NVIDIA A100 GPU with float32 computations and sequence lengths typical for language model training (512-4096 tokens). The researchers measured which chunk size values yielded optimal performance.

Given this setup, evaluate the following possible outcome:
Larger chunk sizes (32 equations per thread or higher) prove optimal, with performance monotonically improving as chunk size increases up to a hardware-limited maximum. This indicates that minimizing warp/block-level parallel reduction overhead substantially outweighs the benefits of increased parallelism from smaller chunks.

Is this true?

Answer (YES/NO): NO